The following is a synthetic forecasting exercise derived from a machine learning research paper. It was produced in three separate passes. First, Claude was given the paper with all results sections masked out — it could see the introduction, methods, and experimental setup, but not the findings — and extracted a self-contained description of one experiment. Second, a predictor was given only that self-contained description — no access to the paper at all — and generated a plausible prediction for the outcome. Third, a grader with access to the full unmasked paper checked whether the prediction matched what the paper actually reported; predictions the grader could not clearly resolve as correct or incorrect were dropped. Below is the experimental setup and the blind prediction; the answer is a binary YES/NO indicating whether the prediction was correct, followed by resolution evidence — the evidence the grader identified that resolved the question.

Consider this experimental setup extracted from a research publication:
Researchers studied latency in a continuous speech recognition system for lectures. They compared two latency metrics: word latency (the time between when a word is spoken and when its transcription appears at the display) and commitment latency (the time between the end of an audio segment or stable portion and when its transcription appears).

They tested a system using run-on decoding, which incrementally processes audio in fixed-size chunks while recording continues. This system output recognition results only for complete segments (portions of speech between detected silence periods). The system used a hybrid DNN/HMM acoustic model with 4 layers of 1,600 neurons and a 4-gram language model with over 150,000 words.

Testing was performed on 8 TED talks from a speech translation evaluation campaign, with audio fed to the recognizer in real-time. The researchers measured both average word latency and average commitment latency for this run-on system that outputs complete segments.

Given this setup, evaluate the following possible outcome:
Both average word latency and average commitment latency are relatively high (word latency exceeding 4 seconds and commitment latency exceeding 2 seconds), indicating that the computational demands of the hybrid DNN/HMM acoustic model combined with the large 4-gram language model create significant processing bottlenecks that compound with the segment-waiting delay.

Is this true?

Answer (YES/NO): NO